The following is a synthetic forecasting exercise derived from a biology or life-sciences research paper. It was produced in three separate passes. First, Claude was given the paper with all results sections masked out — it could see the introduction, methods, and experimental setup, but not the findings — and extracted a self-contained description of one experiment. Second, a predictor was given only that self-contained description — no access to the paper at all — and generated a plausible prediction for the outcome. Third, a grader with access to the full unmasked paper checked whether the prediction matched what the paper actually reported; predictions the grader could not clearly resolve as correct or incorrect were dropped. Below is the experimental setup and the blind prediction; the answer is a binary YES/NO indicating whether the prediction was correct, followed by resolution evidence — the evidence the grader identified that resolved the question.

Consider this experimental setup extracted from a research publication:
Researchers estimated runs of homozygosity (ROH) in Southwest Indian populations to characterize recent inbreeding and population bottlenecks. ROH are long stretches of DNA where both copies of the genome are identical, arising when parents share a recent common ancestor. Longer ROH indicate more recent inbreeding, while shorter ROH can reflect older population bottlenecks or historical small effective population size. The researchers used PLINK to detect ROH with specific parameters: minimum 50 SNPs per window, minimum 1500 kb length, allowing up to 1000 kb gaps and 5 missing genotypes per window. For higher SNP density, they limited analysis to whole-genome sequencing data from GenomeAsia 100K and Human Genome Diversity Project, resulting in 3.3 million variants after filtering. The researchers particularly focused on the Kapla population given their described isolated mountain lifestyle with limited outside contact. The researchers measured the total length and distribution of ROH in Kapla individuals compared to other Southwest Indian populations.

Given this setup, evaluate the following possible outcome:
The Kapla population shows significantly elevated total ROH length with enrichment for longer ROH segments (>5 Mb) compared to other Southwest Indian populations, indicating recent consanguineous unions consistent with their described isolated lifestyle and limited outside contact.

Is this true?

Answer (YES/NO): YES